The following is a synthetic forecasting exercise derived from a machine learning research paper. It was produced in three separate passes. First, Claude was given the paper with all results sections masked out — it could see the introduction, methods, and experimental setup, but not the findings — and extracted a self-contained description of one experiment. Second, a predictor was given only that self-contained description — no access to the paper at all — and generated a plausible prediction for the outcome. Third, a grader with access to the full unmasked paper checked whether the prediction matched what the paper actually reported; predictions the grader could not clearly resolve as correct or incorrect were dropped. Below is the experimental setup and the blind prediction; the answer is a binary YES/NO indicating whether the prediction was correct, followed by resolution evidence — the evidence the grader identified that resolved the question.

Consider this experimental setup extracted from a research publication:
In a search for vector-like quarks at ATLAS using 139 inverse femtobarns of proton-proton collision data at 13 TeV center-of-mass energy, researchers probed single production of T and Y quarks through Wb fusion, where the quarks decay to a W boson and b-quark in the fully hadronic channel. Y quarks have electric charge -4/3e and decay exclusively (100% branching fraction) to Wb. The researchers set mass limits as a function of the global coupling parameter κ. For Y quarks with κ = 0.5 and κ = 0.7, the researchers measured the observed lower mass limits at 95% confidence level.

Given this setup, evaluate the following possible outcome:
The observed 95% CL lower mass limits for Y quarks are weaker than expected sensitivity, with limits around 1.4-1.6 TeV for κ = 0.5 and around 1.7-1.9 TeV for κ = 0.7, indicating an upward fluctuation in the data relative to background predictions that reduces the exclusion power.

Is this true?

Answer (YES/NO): NO